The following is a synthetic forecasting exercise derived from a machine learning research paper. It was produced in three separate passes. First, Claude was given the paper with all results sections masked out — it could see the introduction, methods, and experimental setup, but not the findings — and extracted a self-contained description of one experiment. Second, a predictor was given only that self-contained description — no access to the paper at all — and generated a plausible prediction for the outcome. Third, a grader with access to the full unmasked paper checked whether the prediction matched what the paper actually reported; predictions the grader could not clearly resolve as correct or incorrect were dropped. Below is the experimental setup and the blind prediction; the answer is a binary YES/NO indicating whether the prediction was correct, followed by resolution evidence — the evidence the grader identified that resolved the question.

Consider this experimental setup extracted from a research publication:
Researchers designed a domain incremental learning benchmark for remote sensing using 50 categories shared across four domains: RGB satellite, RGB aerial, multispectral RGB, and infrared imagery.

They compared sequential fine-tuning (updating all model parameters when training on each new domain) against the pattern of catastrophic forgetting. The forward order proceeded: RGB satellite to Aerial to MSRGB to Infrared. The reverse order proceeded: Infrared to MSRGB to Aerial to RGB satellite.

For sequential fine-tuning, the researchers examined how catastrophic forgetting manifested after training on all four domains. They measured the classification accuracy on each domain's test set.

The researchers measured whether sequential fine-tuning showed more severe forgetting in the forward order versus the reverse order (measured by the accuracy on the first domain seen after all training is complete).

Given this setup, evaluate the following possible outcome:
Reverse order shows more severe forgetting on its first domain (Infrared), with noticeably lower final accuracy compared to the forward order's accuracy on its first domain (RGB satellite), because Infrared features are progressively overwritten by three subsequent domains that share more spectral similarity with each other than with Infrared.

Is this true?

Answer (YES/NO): NO